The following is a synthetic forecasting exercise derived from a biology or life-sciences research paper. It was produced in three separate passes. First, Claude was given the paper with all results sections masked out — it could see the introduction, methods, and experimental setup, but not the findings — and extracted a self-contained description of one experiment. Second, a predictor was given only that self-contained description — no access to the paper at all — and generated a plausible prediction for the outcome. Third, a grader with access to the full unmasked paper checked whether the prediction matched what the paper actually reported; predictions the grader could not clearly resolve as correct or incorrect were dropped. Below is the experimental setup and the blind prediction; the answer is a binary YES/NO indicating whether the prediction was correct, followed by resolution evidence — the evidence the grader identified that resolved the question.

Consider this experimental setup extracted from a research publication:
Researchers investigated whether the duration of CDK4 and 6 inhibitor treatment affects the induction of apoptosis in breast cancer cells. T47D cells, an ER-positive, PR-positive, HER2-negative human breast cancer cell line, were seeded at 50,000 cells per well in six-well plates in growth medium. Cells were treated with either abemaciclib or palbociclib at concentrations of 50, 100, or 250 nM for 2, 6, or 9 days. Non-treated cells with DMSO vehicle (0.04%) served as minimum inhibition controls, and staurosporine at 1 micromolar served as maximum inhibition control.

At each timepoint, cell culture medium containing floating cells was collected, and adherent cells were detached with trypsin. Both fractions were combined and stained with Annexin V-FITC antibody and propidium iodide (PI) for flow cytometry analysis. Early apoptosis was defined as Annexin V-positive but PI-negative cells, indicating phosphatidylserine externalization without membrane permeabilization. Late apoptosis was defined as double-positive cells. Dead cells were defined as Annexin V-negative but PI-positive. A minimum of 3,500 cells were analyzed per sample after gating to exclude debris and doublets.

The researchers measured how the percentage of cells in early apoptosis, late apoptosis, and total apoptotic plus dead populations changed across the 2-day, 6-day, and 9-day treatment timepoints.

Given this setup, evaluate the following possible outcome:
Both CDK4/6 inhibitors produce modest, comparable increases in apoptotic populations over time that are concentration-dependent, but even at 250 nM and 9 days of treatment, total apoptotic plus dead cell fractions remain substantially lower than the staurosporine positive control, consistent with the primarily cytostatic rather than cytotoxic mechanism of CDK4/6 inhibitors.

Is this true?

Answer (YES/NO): NO